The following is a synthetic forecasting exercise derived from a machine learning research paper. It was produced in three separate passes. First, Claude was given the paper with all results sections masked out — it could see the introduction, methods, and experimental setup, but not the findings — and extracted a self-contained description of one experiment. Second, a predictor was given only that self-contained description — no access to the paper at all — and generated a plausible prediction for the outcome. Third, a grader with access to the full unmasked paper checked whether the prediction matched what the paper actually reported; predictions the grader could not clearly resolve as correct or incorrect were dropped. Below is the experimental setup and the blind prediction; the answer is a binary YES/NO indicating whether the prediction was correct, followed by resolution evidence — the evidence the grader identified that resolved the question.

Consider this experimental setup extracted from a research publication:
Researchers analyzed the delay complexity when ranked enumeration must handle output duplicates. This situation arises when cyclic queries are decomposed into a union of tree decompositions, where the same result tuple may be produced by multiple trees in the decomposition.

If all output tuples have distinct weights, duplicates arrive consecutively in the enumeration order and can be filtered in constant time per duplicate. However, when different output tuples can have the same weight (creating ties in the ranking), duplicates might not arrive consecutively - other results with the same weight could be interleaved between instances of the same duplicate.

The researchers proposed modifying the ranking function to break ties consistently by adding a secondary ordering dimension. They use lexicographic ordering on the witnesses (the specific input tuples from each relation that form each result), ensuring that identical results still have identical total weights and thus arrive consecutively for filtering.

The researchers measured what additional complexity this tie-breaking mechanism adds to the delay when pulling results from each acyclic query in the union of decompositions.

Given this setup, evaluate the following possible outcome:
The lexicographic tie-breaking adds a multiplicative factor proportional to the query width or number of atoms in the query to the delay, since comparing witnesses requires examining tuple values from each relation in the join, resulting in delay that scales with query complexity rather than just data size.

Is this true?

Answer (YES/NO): YES